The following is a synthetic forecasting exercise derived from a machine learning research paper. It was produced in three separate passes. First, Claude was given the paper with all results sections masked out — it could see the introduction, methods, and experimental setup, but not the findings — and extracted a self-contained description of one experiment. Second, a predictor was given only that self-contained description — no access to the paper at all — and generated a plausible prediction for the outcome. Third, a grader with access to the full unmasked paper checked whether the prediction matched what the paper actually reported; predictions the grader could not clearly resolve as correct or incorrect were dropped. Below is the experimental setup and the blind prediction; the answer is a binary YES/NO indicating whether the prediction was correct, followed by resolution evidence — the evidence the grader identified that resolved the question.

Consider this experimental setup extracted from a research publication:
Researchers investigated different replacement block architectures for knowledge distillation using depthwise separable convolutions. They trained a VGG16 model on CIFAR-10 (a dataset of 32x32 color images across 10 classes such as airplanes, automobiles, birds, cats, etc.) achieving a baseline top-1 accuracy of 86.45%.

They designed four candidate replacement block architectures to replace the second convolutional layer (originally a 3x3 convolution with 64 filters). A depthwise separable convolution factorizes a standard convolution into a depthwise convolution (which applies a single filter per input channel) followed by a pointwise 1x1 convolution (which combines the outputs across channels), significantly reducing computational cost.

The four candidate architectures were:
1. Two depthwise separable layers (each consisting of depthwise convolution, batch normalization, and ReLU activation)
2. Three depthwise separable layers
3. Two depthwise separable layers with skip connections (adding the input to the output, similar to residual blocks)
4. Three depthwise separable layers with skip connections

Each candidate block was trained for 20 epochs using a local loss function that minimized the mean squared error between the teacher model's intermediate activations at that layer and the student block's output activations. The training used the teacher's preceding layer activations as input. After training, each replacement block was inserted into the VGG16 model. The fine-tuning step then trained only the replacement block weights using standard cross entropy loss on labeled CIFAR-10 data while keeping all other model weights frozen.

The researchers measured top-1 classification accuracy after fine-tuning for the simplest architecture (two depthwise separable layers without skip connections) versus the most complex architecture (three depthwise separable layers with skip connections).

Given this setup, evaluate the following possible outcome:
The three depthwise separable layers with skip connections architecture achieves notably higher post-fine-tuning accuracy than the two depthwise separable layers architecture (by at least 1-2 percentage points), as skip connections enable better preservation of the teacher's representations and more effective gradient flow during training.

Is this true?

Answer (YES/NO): NO